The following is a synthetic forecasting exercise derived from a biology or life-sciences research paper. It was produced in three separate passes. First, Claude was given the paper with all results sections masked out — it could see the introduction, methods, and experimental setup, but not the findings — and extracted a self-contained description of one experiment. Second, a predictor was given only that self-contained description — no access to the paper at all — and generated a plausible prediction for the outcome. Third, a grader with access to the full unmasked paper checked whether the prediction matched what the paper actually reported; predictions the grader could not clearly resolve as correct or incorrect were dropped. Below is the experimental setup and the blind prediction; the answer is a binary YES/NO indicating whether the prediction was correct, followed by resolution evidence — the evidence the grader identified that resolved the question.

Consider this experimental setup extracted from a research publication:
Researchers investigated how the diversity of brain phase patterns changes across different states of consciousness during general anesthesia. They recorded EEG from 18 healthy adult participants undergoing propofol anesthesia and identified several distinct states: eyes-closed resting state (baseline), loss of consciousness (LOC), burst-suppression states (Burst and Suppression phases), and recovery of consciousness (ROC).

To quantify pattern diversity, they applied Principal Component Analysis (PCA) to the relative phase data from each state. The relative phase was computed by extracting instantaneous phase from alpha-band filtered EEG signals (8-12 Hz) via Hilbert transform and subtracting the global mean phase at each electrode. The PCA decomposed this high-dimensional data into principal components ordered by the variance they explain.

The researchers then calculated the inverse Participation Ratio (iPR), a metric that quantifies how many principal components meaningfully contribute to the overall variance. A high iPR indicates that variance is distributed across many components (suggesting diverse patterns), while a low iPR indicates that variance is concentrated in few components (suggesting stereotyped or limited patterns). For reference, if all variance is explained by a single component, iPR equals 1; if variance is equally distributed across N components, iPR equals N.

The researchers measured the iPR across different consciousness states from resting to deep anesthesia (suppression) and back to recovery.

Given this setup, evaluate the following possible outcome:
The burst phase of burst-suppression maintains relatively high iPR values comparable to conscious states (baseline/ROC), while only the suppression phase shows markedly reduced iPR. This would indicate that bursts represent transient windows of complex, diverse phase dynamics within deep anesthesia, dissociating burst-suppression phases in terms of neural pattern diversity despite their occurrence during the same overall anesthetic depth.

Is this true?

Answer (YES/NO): NO